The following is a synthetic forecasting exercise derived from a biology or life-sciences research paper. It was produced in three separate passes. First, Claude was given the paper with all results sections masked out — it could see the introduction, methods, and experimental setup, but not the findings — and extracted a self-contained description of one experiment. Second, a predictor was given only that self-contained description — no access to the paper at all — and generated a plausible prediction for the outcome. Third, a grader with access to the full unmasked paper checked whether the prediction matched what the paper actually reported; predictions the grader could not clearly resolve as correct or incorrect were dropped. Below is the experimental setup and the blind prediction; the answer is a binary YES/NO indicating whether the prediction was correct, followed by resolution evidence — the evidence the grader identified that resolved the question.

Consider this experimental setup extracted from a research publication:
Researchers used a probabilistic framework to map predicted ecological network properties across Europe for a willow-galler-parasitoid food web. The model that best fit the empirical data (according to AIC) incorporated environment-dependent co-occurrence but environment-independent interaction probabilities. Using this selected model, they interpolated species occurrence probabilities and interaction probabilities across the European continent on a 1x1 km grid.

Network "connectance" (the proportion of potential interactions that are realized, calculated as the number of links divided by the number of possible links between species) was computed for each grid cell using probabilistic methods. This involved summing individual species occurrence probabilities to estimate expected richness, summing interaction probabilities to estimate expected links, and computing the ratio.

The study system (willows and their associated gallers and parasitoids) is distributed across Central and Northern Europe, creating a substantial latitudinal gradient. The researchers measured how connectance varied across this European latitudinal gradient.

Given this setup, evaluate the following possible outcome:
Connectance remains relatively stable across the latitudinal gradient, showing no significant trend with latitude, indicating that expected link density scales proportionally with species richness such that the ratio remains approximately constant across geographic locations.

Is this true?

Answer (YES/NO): NO